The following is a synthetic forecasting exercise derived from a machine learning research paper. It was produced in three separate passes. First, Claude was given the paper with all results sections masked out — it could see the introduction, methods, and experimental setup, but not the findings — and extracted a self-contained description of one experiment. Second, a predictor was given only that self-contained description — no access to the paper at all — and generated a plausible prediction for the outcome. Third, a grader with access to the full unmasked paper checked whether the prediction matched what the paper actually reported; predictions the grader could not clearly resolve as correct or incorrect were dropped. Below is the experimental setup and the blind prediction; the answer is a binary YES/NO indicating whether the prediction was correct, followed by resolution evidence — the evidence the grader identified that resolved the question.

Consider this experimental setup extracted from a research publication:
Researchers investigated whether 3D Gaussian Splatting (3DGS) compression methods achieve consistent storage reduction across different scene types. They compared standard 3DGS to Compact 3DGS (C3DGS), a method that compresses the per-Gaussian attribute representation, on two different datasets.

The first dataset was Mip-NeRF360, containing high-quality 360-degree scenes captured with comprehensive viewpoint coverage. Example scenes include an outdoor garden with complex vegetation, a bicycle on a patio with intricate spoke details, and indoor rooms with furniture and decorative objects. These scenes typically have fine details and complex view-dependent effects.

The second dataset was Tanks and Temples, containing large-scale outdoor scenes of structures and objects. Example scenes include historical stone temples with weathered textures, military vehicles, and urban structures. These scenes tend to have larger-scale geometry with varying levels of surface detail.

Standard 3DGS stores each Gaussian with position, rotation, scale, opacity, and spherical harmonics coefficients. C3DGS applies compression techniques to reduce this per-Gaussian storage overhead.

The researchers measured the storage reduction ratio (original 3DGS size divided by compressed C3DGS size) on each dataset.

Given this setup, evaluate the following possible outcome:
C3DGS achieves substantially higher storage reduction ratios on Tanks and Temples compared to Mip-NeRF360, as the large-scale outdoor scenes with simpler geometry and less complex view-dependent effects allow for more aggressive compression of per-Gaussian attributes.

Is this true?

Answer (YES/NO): NO